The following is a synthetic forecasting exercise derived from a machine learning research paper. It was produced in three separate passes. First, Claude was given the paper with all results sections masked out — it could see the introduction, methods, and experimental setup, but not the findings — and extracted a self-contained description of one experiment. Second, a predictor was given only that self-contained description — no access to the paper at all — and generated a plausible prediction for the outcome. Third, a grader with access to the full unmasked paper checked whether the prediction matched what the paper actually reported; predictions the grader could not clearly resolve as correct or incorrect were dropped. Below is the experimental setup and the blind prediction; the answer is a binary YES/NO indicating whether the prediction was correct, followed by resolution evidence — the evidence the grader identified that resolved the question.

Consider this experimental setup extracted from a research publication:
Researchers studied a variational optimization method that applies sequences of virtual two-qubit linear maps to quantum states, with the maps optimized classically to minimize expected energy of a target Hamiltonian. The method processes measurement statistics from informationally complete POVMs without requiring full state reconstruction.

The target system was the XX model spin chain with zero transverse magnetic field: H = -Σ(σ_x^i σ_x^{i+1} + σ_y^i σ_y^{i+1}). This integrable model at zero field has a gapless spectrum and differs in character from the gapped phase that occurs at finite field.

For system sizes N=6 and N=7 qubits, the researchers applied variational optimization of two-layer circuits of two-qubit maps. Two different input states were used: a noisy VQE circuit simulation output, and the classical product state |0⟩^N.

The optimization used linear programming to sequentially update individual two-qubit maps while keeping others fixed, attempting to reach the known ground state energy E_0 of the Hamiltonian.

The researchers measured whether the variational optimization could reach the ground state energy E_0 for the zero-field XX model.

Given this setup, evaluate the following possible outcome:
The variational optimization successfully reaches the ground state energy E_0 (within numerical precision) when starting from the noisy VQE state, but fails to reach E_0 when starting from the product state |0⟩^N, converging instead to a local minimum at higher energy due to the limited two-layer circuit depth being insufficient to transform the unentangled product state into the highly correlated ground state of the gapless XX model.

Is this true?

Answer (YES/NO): NO